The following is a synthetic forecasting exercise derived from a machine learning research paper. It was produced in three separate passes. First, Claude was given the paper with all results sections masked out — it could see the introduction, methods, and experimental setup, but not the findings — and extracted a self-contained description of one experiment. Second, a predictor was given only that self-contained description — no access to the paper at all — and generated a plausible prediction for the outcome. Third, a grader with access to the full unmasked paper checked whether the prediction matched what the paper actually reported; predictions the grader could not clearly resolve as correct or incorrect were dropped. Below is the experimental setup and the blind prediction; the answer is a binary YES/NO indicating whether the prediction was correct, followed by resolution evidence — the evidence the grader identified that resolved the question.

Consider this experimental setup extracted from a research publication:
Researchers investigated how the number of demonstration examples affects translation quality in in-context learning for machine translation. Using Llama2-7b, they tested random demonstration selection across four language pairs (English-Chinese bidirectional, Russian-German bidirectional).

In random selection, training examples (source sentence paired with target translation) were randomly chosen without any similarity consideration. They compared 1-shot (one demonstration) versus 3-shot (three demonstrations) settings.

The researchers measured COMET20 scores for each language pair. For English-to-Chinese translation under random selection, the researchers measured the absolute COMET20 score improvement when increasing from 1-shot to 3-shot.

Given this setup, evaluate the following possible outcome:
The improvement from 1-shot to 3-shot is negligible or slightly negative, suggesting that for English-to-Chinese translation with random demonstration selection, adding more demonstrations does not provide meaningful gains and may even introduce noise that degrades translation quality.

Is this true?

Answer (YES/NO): NO